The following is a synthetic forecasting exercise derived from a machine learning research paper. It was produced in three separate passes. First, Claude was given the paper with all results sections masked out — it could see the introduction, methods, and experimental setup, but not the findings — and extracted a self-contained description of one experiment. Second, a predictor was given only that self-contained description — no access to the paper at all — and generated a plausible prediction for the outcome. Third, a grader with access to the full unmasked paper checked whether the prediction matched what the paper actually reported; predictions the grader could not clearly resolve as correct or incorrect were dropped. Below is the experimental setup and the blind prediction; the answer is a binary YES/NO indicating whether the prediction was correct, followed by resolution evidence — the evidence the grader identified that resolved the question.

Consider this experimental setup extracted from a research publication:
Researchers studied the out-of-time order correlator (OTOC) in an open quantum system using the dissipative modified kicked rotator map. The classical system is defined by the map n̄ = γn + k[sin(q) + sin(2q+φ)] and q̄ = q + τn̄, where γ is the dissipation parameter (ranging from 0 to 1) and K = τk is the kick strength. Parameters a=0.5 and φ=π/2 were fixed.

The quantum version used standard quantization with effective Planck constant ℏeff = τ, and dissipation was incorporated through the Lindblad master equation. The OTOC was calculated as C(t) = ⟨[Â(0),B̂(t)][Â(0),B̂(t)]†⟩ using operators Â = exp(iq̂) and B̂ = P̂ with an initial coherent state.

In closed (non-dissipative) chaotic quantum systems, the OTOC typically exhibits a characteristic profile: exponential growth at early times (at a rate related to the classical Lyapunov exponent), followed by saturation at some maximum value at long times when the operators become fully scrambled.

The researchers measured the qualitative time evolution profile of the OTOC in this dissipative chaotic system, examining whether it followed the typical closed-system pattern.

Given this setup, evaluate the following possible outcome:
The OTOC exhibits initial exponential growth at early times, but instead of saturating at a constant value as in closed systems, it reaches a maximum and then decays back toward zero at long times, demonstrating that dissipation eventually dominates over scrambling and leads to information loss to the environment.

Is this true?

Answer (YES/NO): NO